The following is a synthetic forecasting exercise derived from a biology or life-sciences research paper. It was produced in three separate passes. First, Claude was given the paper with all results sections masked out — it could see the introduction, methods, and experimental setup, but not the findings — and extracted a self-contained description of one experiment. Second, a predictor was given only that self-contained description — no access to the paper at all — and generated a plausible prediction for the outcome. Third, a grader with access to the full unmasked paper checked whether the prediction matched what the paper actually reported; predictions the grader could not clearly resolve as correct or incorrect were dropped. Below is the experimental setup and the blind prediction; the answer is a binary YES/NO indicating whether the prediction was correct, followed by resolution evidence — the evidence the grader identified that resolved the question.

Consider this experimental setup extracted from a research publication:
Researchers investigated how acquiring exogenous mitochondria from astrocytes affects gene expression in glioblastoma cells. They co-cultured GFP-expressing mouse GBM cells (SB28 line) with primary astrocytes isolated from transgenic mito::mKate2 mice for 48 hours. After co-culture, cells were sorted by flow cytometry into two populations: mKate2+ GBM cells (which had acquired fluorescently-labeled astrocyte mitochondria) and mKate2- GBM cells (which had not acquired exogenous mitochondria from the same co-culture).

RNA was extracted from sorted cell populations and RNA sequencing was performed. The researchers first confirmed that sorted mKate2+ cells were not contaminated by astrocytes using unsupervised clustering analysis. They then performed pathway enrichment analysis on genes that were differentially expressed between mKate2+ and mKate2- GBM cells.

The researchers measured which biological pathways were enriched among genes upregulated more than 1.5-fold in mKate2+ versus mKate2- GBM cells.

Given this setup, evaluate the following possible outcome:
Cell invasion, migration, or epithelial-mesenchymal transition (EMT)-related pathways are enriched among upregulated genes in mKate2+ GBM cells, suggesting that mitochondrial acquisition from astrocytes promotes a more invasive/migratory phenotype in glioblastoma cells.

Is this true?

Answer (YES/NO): NO